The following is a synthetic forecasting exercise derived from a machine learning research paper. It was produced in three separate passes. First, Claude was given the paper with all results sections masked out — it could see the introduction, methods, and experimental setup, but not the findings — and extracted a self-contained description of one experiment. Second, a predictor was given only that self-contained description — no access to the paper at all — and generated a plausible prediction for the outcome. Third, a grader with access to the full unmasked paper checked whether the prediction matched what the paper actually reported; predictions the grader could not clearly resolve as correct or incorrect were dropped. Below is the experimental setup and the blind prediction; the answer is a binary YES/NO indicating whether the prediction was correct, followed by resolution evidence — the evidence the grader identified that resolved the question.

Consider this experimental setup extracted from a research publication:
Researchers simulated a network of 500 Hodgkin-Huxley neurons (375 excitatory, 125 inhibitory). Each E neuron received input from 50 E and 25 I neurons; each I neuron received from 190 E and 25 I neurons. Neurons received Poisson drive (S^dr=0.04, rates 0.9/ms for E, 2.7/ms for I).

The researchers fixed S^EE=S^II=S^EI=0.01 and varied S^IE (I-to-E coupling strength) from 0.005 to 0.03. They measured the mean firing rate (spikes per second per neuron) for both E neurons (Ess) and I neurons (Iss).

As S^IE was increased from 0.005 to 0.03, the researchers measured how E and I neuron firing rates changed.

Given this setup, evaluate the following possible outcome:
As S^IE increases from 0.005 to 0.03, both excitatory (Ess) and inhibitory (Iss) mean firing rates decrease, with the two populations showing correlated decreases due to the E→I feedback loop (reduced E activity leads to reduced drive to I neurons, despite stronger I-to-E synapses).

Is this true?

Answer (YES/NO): NO